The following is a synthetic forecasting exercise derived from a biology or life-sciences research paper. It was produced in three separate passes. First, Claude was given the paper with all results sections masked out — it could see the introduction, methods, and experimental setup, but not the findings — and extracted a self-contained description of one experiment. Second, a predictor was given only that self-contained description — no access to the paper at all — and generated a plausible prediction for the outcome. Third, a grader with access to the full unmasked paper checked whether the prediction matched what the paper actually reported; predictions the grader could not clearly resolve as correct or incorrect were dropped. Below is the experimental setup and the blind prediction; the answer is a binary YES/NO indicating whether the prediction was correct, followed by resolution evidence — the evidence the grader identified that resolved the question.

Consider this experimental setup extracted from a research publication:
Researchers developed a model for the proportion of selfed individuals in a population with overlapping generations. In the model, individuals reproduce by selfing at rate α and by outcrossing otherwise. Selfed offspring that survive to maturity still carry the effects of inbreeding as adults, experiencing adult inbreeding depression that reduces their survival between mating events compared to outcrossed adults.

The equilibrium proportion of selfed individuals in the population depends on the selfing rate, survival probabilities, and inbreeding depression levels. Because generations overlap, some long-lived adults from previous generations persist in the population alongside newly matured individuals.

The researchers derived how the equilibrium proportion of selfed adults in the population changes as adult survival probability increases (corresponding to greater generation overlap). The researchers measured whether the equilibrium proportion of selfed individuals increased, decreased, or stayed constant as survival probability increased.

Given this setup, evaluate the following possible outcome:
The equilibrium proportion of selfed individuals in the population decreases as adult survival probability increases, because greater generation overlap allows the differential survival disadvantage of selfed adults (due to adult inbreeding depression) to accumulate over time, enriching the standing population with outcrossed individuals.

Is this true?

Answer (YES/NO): YES